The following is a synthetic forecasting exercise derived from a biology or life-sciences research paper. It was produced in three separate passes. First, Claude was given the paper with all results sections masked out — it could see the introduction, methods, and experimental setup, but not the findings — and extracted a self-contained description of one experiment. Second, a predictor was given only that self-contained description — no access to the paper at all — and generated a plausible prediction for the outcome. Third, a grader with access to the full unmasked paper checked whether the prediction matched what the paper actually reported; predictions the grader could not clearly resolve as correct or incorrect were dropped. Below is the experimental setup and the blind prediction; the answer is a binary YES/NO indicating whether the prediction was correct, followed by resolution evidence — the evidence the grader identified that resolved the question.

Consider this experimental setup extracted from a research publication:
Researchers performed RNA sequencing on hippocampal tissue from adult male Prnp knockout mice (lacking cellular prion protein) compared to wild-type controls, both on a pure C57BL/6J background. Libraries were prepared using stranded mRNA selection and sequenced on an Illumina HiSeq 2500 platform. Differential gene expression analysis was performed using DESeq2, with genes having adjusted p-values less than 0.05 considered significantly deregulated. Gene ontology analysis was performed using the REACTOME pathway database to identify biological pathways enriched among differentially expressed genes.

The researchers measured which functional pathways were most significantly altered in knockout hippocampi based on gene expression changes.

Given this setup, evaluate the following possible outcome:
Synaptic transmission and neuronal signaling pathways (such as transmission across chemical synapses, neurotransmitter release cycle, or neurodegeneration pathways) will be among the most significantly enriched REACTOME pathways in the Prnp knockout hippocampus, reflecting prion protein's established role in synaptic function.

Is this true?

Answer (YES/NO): YES